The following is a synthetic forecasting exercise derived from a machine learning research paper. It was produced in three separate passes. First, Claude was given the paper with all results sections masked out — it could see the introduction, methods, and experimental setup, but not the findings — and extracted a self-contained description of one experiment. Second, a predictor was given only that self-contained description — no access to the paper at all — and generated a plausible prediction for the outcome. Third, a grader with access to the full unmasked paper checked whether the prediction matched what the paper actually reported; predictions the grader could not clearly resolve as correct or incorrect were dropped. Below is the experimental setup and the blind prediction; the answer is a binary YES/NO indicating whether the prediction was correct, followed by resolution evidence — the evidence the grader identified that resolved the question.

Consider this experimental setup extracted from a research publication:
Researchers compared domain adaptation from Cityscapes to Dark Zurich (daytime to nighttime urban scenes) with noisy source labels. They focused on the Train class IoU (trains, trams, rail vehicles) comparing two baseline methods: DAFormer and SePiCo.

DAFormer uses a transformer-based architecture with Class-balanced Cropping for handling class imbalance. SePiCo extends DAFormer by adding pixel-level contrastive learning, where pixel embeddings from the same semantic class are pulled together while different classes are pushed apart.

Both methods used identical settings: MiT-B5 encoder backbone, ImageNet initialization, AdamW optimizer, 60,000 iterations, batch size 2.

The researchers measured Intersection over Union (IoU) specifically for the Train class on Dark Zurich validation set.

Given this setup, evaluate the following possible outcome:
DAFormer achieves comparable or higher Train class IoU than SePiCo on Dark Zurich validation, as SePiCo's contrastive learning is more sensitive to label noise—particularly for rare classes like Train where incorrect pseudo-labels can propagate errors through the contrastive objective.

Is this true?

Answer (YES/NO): YES